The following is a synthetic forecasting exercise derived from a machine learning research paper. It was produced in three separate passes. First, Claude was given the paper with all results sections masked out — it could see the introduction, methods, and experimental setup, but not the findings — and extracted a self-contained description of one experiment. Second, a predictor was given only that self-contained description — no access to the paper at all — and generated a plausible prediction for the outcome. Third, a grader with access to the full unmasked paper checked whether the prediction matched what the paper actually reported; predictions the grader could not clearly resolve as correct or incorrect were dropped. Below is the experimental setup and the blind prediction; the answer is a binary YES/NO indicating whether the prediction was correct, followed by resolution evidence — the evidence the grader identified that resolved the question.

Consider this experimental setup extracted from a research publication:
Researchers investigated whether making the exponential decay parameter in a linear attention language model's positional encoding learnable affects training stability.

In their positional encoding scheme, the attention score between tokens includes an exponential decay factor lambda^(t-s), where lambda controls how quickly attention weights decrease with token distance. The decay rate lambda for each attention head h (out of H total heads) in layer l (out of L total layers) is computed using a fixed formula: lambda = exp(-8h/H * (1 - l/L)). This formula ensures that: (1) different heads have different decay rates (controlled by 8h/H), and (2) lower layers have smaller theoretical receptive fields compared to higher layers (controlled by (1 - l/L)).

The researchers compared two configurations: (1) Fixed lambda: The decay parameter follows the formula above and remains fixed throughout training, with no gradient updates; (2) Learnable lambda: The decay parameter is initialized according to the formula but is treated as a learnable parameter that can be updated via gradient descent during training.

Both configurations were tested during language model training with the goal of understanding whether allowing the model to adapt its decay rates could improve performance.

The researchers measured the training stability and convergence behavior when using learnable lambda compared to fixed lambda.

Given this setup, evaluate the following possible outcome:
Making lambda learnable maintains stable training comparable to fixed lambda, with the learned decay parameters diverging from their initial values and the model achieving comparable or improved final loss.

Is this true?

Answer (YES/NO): NO